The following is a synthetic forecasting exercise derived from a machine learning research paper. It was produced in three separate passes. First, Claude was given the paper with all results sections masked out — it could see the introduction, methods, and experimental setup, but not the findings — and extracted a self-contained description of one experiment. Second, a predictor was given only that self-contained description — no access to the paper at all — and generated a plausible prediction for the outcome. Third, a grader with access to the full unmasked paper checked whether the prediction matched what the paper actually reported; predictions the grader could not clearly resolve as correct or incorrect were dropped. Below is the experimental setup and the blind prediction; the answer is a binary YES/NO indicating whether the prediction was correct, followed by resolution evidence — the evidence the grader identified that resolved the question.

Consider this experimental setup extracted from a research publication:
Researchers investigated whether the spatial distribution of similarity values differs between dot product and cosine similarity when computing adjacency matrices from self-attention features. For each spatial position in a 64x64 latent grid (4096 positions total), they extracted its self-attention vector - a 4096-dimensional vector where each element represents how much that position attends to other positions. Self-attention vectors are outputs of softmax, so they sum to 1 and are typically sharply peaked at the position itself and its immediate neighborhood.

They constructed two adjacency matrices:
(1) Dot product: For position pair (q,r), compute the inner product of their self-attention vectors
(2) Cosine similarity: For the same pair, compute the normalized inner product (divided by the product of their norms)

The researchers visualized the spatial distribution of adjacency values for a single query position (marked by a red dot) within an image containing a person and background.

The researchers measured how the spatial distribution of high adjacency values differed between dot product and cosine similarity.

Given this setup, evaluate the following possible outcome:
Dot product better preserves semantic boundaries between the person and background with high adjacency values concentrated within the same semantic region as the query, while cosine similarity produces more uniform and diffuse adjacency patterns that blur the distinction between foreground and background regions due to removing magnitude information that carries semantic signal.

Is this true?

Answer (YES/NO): NO